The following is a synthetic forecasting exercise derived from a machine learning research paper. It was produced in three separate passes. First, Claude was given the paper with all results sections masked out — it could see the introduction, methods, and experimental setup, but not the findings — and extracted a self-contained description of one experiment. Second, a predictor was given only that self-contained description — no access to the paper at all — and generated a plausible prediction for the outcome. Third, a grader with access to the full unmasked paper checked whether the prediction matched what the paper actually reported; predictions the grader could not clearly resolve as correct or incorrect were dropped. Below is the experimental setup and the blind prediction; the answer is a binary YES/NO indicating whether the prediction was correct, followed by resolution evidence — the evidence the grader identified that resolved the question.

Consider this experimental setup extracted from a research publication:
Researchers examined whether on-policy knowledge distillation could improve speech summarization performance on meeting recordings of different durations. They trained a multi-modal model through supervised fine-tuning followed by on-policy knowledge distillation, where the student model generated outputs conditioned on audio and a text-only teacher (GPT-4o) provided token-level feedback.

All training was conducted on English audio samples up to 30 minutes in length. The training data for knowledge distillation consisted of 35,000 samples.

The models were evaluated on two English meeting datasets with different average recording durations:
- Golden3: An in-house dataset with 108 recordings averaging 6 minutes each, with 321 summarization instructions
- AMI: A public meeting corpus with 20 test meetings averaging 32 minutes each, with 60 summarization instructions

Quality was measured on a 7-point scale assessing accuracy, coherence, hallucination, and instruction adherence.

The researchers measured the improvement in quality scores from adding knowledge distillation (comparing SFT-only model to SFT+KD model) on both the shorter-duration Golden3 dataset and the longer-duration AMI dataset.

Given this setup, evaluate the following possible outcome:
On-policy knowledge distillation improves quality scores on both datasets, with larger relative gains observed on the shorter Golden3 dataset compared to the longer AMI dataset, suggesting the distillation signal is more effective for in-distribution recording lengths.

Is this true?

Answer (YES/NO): YES